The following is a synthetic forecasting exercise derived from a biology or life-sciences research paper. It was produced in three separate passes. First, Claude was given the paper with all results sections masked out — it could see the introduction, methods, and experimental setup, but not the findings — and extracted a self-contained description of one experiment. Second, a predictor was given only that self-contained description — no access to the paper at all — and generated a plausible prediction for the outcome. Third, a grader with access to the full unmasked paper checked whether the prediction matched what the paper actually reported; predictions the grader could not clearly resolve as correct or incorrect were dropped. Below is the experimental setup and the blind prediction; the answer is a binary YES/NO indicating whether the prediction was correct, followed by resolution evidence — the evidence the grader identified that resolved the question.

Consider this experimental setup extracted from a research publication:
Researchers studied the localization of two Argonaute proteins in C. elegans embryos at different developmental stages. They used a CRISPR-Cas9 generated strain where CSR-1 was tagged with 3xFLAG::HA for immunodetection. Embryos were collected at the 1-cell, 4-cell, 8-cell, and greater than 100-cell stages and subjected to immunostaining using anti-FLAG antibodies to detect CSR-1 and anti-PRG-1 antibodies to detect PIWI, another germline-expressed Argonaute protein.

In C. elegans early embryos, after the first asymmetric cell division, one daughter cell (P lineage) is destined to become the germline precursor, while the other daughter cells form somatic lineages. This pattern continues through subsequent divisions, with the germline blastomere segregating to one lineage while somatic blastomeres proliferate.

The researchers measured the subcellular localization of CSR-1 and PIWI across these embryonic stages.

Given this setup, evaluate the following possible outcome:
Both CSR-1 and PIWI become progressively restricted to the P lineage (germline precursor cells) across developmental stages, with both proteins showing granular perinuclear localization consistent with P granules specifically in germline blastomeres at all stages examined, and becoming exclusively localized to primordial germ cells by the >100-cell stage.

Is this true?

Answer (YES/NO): NO